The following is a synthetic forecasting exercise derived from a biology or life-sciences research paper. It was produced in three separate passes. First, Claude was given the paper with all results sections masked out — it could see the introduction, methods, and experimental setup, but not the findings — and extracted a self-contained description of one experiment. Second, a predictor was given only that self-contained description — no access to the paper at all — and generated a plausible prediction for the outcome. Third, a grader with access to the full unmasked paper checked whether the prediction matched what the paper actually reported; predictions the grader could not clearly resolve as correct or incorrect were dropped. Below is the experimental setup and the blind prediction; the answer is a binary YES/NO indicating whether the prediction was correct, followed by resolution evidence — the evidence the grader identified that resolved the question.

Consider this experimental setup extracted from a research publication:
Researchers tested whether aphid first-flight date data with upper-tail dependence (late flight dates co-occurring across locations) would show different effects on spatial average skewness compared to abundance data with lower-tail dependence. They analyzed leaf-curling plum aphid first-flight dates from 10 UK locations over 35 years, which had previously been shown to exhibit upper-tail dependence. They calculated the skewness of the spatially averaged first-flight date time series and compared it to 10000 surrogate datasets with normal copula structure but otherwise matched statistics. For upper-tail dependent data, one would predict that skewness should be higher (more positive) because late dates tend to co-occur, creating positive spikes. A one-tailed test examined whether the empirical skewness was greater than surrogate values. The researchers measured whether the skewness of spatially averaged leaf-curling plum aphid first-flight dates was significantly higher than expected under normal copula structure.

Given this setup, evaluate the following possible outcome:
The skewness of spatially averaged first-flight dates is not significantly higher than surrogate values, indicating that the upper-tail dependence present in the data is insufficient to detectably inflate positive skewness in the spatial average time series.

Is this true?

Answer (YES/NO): NO